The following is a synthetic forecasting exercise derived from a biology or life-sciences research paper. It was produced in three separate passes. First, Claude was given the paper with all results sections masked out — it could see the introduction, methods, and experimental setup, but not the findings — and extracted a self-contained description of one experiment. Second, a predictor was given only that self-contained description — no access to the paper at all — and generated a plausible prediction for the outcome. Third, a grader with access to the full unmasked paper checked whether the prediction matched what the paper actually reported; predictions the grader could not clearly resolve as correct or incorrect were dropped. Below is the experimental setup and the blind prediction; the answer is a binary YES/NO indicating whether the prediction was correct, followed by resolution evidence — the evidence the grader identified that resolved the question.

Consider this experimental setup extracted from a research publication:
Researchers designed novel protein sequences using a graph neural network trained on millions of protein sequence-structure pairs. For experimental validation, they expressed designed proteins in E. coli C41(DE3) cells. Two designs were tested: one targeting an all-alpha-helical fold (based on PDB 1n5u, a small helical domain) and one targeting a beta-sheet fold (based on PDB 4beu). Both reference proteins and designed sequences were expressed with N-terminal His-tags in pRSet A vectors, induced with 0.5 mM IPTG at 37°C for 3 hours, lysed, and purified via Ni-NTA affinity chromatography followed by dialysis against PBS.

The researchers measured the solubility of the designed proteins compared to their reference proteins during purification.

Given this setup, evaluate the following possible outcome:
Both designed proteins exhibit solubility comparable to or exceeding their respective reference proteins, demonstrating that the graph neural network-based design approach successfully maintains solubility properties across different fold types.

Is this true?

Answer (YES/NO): NO